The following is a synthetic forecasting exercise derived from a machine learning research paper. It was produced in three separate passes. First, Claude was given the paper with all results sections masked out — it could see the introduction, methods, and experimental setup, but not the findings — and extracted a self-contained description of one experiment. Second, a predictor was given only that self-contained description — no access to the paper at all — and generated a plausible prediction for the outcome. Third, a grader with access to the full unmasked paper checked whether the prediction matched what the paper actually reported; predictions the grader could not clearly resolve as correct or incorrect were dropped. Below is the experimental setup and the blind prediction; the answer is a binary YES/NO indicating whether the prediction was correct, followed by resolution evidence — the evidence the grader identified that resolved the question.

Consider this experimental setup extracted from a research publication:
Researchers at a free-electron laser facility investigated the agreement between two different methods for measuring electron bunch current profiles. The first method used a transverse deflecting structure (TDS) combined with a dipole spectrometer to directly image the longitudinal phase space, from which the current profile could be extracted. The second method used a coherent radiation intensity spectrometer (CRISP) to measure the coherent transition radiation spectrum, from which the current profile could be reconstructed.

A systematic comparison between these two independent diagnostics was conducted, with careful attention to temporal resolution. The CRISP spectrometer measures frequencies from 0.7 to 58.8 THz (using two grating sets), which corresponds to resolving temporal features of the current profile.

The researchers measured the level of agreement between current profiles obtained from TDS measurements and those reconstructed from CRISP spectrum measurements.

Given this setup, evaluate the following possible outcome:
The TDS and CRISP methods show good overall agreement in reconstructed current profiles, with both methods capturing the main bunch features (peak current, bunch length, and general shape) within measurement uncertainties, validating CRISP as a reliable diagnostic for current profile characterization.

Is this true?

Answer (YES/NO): YES